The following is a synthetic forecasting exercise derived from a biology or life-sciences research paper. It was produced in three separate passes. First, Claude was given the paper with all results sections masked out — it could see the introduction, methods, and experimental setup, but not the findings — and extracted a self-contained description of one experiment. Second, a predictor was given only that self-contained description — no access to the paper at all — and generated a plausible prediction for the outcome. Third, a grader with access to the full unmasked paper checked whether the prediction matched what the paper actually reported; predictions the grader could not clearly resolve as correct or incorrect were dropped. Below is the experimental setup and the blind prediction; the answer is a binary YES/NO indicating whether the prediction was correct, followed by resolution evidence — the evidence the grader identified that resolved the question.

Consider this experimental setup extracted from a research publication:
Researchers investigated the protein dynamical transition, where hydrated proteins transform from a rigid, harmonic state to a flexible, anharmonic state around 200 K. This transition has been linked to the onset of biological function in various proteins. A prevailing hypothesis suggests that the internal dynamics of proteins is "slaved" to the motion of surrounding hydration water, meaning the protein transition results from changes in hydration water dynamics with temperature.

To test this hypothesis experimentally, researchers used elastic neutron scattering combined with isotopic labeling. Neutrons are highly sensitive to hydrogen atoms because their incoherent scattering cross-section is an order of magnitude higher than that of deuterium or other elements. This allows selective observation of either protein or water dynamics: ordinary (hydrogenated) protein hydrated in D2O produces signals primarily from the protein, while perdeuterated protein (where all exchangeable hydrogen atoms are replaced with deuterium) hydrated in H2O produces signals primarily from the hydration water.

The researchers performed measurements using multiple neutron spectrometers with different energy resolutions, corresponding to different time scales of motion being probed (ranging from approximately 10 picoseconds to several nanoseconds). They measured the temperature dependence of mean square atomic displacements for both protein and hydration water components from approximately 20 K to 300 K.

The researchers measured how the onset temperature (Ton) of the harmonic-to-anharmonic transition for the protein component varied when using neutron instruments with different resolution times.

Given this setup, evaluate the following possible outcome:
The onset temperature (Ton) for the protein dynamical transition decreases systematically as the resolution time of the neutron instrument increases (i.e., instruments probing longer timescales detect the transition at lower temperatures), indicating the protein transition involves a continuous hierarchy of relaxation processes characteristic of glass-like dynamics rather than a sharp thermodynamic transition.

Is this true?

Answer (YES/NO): NO